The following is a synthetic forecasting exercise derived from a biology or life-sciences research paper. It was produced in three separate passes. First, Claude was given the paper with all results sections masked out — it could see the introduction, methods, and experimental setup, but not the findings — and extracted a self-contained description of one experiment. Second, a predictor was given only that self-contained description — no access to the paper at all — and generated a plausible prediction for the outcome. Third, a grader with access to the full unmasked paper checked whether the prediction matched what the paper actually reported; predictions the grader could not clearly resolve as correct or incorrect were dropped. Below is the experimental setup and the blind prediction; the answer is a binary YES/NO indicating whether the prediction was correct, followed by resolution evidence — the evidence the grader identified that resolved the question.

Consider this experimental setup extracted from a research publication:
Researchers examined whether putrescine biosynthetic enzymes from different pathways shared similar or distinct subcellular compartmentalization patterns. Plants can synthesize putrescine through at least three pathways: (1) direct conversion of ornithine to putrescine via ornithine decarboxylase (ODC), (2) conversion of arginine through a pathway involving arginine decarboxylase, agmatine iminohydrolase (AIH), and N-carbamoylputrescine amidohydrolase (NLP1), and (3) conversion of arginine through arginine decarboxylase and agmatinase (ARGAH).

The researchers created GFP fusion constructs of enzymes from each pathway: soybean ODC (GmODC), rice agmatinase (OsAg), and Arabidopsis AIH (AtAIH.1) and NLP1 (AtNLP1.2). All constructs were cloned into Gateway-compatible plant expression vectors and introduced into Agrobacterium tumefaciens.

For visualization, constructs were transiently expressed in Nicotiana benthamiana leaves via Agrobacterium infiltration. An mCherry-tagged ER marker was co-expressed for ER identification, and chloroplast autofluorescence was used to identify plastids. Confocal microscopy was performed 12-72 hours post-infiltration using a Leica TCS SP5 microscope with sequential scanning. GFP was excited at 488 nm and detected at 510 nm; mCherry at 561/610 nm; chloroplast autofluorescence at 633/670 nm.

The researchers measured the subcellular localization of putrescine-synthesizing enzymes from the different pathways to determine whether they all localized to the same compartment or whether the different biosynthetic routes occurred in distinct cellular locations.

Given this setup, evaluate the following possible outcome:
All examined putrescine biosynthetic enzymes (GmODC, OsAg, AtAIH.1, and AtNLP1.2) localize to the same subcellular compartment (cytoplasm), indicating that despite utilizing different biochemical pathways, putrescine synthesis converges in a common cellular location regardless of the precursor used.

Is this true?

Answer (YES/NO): NO